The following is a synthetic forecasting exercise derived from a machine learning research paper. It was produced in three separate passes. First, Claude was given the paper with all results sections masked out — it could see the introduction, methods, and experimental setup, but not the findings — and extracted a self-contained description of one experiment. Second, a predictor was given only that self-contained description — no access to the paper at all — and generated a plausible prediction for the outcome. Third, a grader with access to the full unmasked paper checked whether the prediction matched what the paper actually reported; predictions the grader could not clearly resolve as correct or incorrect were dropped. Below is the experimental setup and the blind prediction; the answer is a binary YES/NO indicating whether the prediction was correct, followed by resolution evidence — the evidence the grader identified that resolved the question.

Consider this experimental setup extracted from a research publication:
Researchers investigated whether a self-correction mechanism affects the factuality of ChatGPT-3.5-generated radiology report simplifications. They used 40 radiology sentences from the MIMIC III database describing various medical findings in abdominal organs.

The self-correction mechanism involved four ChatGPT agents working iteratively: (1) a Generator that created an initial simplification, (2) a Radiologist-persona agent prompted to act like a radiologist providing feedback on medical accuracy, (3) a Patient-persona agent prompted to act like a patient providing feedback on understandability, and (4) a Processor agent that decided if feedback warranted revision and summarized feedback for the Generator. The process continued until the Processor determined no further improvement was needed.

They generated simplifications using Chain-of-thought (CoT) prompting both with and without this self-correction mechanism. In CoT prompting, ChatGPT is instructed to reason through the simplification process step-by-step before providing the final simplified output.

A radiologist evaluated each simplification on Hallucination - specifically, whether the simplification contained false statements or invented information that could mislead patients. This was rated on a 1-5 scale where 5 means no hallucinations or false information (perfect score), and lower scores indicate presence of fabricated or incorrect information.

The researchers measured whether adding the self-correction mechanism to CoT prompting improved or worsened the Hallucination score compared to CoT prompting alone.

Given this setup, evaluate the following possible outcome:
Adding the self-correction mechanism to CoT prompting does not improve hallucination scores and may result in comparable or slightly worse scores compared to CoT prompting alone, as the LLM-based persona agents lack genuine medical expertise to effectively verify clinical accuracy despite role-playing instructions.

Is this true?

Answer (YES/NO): YES